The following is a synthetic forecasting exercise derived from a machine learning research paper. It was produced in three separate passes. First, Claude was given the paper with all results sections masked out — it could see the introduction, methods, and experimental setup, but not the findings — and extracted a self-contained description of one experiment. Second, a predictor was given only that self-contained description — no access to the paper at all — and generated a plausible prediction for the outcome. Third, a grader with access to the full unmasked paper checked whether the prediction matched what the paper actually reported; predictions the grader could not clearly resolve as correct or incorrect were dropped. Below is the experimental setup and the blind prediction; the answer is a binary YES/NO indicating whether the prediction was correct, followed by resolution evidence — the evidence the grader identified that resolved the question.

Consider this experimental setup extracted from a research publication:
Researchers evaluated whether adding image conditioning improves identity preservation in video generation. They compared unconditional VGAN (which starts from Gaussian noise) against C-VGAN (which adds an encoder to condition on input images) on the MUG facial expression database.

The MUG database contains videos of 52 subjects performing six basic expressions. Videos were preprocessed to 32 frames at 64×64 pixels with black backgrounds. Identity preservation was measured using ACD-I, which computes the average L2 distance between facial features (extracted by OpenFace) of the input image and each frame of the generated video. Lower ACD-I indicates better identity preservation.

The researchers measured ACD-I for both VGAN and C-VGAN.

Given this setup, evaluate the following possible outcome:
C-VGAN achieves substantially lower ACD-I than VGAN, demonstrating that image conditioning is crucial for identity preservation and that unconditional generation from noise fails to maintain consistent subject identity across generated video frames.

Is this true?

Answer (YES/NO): YES